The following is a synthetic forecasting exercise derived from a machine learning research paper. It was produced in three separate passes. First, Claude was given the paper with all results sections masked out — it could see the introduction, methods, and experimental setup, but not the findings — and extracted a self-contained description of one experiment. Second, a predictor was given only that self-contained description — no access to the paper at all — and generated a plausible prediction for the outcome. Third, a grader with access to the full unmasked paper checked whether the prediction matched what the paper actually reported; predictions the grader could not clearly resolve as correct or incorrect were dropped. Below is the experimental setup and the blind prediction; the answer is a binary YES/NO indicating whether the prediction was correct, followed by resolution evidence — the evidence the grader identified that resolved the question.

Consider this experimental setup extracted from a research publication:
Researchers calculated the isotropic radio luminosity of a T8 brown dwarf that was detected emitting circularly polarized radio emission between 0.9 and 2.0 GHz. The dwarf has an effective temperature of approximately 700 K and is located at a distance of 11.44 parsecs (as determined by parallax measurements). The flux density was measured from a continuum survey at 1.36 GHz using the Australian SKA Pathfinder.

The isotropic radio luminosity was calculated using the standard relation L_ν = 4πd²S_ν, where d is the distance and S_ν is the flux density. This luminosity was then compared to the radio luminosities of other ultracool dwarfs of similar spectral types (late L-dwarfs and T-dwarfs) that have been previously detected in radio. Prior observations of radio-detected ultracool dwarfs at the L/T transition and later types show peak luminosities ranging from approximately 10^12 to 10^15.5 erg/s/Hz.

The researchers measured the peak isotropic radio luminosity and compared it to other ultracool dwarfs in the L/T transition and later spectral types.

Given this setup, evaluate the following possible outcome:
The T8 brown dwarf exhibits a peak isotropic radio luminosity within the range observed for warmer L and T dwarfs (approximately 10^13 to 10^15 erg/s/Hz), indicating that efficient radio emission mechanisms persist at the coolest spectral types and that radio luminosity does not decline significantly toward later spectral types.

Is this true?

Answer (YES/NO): YES